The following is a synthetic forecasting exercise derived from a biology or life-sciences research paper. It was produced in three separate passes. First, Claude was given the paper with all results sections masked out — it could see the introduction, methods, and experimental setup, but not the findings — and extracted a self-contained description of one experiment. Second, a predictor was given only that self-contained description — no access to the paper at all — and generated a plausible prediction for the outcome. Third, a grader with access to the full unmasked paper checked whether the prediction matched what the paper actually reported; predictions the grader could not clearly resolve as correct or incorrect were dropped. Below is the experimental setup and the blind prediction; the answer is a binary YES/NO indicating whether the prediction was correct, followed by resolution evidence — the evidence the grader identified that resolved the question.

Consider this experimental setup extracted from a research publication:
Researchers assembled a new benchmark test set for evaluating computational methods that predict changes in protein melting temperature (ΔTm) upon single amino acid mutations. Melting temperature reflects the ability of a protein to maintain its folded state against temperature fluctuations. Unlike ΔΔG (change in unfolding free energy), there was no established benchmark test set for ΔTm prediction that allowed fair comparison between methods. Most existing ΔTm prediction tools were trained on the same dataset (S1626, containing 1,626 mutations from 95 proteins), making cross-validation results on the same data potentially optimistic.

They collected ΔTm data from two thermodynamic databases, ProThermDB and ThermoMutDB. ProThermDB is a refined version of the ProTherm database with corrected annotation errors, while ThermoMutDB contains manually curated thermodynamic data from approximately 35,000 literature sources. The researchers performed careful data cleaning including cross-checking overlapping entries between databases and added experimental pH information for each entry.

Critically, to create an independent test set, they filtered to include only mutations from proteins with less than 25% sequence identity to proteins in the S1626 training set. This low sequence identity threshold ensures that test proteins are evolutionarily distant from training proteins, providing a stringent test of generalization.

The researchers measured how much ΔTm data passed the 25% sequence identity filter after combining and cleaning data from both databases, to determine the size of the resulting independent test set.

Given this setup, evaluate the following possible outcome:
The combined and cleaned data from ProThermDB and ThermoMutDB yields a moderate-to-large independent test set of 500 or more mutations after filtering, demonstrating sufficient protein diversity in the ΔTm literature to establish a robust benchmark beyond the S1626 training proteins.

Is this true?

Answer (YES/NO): YES